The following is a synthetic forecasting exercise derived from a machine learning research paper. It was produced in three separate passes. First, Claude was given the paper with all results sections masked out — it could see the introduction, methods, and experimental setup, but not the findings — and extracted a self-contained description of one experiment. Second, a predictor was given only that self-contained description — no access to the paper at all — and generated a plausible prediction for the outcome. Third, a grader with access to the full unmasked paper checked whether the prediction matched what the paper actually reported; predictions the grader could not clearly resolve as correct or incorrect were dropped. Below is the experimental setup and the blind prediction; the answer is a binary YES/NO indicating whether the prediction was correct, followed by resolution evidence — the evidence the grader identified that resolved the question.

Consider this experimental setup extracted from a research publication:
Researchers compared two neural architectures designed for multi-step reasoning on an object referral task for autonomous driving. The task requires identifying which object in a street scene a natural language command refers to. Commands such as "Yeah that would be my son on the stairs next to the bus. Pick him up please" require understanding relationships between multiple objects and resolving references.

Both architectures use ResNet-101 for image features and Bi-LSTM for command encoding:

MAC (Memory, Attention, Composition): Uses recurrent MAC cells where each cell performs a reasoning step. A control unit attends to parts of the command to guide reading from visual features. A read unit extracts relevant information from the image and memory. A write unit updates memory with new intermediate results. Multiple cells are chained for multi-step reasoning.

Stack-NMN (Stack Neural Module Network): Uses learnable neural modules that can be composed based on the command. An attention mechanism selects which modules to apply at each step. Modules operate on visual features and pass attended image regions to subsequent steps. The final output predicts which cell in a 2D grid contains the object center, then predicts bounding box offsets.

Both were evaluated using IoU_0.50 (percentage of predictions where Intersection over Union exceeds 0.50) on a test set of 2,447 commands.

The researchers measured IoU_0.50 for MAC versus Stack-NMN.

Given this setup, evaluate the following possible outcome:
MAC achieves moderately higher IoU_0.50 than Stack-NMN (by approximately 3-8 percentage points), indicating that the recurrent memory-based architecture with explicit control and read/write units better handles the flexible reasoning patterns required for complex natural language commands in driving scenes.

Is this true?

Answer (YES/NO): NO